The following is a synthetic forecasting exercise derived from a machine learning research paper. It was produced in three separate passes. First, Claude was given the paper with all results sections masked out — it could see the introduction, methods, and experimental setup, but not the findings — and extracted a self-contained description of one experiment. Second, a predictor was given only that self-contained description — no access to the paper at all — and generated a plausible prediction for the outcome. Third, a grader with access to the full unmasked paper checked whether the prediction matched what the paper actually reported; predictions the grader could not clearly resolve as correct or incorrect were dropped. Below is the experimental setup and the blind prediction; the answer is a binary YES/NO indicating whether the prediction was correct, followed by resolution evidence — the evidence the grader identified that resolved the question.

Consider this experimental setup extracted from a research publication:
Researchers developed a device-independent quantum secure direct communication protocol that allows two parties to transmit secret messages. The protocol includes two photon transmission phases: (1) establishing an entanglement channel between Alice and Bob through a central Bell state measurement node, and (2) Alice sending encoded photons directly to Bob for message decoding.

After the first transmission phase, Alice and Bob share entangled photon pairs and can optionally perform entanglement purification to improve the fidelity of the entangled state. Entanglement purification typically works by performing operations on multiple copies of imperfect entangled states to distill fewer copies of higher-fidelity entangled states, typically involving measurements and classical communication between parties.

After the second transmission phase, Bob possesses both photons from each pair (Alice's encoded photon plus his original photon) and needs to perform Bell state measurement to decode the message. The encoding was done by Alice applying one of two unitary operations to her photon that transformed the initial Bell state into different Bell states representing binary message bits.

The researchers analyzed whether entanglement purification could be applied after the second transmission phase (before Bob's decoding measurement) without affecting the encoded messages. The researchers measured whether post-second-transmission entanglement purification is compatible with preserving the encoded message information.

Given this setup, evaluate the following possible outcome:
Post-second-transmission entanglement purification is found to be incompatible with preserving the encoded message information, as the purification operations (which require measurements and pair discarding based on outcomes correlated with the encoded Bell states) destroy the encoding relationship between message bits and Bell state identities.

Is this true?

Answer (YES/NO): YES